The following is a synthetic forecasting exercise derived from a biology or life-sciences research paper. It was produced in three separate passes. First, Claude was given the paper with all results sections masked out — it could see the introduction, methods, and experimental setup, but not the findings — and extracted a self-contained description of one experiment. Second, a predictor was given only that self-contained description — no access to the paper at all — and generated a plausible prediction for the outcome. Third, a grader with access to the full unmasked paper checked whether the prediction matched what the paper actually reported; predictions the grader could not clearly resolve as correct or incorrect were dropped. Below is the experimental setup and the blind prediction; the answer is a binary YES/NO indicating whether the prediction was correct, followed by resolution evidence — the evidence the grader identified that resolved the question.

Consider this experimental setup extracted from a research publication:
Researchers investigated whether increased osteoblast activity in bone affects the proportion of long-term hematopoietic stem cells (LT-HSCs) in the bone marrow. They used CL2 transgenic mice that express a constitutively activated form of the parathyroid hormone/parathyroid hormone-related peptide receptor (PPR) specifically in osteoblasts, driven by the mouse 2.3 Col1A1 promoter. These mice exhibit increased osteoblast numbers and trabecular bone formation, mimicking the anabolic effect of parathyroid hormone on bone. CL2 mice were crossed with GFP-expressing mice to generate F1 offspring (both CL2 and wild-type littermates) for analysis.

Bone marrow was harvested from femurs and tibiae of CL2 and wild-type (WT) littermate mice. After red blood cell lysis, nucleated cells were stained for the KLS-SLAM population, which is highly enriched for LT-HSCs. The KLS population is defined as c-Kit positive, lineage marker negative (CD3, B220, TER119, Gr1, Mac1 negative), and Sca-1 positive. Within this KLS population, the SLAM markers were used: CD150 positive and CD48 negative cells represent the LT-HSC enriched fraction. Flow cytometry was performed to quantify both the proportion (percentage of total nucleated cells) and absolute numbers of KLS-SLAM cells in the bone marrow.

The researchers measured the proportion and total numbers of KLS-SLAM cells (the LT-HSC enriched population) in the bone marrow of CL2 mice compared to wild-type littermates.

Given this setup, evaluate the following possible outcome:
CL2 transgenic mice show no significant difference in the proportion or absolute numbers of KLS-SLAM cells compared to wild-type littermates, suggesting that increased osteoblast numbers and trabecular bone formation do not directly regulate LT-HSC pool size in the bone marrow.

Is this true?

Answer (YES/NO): NO